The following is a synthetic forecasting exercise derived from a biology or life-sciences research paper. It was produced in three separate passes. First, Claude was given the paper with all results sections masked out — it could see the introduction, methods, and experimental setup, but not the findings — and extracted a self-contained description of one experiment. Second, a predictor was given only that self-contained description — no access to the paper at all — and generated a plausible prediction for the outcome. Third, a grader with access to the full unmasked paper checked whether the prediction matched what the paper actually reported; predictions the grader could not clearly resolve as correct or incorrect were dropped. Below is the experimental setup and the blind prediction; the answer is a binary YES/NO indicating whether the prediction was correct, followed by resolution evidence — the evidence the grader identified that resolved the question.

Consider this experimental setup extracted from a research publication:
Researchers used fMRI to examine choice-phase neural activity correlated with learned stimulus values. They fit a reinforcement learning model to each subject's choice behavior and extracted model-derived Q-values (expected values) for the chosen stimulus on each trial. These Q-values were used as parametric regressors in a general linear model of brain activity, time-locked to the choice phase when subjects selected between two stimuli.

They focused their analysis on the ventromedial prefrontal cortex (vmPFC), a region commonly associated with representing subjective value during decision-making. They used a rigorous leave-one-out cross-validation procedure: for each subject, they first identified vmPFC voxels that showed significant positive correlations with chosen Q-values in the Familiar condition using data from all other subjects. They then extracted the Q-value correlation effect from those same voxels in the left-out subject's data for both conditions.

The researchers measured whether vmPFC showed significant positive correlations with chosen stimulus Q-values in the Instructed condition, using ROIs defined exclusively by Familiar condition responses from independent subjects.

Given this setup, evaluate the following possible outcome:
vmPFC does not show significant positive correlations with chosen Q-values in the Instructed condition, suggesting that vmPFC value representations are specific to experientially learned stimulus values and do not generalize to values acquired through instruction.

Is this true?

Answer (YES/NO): NO